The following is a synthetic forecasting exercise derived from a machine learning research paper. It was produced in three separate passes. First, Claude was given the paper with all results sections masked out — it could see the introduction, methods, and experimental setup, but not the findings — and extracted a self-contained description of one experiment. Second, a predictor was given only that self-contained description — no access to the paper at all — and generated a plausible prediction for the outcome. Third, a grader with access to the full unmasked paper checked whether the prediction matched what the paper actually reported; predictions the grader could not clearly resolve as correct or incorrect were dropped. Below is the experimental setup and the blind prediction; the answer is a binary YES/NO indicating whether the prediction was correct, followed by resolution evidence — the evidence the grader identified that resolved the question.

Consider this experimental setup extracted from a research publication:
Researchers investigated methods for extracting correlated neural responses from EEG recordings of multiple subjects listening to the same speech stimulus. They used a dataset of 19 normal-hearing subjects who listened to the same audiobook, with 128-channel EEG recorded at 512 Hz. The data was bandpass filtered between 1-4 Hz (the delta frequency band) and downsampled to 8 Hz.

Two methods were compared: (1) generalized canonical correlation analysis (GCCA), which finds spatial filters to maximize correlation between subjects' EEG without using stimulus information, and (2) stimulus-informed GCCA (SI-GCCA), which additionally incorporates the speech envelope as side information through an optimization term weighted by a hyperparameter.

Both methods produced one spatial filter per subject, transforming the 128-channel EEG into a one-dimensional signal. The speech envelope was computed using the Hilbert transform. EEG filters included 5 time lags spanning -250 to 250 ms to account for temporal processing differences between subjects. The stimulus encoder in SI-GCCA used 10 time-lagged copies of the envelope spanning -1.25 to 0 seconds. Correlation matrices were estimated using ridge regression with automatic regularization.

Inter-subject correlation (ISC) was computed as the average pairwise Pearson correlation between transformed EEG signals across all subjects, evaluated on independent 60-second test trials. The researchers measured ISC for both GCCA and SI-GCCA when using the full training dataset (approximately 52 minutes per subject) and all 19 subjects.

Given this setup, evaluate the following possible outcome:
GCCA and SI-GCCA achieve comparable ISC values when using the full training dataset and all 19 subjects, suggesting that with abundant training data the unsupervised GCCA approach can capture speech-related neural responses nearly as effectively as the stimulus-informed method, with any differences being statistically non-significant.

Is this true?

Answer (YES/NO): NO